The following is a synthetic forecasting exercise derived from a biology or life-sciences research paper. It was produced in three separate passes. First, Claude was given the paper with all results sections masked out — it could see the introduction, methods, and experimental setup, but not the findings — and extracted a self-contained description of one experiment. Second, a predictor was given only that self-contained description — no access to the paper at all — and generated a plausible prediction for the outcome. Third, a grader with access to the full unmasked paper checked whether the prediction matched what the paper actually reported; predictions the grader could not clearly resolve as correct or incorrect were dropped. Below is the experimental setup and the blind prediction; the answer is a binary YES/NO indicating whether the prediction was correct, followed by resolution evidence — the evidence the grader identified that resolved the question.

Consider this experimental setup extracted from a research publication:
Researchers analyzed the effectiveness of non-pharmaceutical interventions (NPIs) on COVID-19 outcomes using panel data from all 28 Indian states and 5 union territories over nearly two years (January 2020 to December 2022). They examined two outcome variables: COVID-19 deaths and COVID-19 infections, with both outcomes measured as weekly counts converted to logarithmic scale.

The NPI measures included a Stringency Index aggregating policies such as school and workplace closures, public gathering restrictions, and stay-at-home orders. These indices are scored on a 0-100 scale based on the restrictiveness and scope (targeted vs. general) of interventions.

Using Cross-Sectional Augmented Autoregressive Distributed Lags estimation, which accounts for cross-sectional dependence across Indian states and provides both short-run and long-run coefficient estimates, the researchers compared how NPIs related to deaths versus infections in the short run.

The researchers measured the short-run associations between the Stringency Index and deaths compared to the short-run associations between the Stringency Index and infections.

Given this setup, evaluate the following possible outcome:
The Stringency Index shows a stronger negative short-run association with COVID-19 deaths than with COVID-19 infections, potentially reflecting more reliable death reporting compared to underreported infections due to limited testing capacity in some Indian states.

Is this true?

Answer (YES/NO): YES